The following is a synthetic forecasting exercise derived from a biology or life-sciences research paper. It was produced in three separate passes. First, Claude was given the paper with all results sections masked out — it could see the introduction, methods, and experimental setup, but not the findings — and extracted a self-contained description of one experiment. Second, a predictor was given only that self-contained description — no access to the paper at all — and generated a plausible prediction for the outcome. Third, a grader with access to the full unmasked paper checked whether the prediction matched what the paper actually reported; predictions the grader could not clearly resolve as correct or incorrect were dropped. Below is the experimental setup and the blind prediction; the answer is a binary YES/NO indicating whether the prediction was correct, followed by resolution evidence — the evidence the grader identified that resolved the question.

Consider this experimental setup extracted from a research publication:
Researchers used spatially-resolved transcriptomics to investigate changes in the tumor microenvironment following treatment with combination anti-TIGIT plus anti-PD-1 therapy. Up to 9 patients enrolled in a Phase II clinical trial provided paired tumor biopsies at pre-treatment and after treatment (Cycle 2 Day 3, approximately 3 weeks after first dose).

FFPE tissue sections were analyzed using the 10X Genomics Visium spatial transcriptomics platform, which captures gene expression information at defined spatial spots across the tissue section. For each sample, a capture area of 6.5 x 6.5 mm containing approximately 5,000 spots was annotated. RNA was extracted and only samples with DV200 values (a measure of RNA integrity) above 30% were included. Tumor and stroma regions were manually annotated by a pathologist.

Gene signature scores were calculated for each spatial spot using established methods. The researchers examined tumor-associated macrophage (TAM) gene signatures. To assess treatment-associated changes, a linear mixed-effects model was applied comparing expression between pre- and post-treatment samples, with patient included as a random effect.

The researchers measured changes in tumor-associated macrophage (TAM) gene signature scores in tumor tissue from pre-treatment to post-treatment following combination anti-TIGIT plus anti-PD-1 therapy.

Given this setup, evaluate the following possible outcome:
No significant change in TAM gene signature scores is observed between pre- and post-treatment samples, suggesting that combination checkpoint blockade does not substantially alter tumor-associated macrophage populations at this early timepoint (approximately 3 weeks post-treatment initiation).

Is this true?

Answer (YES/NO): NO